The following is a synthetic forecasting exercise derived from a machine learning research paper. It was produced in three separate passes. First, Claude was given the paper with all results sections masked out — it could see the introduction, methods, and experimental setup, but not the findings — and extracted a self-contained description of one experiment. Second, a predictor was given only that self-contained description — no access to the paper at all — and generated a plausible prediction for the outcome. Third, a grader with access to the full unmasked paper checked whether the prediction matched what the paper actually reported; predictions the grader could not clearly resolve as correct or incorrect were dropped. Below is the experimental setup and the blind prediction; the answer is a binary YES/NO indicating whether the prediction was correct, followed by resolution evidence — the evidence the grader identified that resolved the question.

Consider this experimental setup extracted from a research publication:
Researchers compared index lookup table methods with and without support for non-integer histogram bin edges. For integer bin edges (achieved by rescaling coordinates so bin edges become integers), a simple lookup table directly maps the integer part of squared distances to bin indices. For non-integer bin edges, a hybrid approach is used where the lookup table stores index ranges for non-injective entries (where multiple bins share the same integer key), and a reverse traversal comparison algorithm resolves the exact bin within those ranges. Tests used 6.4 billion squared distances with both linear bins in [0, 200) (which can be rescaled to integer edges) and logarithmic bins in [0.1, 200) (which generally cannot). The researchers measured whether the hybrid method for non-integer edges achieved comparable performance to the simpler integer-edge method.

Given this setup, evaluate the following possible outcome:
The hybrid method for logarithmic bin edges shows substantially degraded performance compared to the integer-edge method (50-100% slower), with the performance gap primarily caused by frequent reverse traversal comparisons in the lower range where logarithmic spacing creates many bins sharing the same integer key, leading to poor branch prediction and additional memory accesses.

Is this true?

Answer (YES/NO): NO